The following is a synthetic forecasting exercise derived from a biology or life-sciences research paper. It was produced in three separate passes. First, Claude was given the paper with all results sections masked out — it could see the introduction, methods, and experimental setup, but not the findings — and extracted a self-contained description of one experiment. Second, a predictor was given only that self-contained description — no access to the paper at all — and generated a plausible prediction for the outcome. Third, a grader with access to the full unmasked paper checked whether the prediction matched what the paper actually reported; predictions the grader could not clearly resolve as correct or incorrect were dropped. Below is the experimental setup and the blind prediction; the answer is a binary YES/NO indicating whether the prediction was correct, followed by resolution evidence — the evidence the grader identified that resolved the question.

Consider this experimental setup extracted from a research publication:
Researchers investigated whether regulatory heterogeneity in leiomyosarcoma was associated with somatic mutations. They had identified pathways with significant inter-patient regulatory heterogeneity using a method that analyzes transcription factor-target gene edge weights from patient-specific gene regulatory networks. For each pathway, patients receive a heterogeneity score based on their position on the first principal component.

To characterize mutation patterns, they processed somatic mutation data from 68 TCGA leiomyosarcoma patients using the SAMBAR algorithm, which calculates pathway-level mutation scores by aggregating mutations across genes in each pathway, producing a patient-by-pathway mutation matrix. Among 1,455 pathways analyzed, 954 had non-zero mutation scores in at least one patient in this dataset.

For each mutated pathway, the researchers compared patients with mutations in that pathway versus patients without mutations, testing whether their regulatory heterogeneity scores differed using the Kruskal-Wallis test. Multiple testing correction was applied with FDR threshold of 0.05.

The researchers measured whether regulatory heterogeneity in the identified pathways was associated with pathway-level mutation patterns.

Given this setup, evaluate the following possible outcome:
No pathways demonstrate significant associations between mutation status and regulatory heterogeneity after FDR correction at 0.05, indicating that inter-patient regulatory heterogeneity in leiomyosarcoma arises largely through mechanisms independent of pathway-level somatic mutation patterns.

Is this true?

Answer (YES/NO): YES